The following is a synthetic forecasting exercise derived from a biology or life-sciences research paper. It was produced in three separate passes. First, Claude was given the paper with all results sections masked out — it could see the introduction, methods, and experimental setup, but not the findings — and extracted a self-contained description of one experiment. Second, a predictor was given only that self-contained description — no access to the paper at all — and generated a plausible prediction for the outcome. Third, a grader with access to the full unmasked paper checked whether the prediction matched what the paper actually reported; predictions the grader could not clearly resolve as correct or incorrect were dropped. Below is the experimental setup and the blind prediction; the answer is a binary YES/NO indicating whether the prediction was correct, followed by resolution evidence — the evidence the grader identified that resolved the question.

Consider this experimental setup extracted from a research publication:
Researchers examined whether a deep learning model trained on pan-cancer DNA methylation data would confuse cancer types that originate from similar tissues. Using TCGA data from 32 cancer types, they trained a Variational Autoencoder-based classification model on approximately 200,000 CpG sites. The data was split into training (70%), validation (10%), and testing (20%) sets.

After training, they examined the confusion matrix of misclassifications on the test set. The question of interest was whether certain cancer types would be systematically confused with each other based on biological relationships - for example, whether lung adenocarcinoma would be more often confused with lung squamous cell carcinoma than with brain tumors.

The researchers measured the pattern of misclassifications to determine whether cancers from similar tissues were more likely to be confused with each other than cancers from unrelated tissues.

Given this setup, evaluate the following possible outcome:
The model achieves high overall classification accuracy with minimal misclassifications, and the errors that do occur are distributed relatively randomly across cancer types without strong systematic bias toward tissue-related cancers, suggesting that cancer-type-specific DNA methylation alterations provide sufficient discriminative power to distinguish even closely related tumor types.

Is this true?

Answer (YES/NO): NO